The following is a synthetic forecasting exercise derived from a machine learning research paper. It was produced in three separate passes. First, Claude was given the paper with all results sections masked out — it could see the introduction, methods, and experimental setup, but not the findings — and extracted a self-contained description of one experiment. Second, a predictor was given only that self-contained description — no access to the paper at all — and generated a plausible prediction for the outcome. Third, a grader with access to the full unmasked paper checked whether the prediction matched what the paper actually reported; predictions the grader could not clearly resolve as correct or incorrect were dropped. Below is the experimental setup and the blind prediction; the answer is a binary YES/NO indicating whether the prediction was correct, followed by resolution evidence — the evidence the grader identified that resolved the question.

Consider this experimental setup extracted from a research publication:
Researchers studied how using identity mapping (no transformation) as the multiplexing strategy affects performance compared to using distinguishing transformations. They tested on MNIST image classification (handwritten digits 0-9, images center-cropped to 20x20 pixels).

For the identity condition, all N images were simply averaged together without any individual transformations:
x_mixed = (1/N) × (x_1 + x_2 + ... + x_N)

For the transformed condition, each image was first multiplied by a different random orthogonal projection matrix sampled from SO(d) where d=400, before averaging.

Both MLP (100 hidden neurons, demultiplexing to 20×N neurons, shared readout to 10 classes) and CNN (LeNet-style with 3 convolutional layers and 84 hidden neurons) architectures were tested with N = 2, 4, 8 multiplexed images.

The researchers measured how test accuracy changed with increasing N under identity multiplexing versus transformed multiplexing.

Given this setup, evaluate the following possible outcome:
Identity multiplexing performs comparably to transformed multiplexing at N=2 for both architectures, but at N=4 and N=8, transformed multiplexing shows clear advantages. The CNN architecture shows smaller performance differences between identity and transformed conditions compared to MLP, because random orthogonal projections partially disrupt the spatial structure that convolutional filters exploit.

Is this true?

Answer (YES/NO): NO